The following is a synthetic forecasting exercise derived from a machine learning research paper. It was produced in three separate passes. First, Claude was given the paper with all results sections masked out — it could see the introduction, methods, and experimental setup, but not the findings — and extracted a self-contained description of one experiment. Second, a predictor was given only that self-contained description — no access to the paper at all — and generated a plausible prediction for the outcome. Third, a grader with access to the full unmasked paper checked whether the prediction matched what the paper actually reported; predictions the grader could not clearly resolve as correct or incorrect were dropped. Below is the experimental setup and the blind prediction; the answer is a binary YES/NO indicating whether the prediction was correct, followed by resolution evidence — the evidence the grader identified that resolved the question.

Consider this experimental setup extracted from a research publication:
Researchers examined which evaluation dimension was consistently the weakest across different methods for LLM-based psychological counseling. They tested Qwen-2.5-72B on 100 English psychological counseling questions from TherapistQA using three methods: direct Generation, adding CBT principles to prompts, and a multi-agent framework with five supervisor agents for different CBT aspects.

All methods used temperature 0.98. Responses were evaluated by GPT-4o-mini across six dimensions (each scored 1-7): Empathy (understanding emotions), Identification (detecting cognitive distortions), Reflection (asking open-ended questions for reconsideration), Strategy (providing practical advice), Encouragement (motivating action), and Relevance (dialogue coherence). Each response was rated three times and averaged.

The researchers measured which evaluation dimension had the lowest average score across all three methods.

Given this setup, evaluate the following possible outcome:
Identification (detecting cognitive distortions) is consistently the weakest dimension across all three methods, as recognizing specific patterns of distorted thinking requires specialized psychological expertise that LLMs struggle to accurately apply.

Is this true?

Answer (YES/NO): NO